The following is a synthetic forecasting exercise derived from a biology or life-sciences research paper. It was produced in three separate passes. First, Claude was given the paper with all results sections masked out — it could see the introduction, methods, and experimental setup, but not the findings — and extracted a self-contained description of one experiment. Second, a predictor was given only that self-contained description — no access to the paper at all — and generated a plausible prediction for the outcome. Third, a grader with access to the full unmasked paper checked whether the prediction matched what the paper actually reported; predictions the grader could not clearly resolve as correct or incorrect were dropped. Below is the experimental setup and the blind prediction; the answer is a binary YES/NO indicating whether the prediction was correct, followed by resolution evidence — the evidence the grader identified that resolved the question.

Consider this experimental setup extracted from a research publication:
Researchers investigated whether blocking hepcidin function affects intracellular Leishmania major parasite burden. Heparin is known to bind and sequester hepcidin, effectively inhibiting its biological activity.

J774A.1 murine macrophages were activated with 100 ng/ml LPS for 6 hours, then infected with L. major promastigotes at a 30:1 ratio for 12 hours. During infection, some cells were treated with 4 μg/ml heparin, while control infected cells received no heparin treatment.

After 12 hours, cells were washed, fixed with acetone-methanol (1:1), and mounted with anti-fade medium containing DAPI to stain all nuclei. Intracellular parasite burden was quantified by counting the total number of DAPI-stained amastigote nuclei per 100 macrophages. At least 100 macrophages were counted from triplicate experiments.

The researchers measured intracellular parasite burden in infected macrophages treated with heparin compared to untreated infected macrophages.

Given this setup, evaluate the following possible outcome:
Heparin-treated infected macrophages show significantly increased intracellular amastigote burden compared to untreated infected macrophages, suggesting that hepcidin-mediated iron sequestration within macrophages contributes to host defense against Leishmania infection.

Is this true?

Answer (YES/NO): NO